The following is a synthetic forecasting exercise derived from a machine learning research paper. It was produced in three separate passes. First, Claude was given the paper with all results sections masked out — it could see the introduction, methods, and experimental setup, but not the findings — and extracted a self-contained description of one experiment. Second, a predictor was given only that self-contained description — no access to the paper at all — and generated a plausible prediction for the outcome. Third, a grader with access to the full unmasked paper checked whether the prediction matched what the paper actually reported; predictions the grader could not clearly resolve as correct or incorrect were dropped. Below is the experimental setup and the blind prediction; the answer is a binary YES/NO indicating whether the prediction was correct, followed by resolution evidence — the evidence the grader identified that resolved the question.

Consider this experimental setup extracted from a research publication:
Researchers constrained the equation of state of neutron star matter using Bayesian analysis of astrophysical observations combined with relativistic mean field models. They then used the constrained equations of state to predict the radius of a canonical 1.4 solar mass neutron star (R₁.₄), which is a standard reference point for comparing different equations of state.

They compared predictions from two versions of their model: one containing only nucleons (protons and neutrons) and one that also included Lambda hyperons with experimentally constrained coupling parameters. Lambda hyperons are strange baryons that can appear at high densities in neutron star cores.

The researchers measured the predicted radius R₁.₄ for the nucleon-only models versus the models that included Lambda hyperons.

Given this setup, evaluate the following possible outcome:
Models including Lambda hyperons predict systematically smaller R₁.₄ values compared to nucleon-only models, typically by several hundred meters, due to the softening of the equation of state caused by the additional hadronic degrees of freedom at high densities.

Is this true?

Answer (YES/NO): NO